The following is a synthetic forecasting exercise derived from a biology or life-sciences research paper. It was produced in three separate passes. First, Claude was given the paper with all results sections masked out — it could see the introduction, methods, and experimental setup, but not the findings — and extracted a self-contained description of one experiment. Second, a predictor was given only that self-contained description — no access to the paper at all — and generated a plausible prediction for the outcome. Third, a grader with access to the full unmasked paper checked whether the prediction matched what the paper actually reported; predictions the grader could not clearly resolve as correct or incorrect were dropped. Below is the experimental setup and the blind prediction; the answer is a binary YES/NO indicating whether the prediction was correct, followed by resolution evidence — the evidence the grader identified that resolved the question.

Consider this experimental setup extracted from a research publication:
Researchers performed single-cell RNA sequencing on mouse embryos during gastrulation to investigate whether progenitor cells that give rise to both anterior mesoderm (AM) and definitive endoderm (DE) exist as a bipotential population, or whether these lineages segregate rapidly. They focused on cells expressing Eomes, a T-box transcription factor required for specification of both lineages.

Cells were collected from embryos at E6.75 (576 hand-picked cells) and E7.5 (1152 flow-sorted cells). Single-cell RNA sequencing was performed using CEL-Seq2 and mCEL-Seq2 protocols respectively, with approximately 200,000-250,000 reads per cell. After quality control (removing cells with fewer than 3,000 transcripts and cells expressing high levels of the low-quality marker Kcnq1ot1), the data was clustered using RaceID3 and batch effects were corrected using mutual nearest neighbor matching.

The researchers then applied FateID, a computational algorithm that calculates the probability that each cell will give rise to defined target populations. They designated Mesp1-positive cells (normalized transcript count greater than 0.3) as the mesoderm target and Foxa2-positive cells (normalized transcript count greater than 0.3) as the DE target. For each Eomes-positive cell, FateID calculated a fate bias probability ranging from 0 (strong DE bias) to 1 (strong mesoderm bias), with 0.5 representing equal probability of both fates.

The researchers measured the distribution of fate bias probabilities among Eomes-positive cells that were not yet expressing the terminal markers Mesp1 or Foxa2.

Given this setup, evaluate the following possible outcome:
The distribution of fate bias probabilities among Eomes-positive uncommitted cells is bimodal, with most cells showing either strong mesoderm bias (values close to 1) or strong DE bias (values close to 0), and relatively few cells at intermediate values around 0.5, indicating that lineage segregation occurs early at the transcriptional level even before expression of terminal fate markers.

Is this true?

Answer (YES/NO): NO